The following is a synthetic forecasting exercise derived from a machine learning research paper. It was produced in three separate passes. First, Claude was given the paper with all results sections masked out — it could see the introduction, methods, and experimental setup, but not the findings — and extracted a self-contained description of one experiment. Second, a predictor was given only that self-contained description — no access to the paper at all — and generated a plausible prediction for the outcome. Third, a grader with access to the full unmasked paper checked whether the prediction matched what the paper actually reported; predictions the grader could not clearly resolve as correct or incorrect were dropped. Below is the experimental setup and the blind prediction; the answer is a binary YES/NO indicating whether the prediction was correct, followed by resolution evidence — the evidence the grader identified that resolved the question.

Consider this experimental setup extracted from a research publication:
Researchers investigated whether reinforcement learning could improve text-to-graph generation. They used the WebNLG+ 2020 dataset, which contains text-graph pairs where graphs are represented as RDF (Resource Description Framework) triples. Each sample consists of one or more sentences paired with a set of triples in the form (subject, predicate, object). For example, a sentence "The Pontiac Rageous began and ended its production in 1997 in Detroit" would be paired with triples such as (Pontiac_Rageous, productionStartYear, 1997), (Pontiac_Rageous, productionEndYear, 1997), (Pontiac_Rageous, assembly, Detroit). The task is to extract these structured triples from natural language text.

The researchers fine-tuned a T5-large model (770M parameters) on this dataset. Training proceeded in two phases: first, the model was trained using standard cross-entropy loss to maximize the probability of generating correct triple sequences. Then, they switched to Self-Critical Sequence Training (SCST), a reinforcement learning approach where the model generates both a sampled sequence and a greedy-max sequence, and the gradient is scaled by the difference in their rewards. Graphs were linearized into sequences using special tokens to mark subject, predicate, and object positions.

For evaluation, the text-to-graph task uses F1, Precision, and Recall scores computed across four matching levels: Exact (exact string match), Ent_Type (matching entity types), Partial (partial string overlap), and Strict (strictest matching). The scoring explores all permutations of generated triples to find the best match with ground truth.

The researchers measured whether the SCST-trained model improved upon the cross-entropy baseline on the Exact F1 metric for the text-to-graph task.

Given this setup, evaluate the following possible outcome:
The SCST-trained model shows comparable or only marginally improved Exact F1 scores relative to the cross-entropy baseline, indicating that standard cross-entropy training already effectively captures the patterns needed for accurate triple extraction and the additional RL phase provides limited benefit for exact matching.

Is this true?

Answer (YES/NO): NO